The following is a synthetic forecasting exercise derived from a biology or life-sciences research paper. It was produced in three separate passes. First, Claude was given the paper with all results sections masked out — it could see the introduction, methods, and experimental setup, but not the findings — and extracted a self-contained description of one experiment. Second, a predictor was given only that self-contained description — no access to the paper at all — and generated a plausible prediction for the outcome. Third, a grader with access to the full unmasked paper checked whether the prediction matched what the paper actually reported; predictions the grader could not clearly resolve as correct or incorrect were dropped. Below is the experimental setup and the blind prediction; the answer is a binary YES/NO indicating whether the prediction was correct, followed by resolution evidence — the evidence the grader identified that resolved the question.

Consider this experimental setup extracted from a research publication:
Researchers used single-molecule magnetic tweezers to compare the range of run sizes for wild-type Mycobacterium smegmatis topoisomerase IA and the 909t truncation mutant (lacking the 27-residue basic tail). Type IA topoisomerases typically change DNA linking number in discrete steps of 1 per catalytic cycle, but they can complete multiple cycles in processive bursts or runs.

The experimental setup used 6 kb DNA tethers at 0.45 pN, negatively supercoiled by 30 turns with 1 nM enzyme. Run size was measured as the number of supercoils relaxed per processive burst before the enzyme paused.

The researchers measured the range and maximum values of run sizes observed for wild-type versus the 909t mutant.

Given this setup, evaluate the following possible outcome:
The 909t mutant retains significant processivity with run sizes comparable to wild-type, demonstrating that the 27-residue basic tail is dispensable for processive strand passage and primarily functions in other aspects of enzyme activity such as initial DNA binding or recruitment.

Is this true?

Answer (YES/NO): NO